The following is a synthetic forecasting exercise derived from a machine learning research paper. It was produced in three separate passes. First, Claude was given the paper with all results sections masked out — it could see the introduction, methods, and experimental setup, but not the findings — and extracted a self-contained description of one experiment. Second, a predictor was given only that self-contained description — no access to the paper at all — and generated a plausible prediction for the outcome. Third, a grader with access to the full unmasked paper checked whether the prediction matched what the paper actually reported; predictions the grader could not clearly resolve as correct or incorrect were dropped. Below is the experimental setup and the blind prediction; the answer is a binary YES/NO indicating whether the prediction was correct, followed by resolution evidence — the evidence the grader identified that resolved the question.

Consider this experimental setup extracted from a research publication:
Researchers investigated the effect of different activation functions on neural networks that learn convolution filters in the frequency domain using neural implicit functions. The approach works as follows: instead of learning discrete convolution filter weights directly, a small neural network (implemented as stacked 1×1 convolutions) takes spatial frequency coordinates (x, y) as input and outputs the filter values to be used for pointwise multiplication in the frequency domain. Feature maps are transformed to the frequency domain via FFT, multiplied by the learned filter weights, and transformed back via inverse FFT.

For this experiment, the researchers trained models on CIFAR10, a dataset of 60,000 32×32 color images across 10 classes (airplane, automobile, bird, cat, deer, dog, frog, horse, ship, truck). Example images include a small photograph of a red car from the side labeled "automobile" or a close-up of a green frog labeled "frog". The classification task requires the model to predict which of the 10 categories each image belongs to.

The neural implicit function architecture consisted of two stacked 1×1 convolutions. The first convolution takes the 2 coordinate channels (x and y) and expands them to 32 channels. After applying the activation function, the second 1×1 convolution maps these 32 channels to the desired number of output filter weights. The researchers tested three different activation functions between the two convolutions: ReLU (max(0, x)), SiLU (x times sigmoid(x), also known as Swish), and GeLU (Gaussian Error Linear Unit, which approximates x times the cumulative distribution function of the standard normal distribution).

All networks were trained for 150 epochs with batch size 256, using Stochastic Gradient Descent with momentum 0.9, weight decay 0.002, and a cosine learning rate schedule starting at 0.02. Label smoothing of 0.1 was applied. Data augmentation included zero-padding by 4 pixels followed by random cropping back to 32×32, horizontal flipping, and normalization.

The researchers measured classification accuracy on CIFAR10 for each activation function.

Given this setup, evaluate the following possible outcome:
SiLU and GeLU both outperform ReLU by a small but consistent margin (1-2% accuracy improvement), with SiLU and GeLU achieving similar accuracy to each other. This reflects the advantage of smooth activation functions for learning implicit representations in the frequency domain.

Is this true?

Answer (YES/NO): NO